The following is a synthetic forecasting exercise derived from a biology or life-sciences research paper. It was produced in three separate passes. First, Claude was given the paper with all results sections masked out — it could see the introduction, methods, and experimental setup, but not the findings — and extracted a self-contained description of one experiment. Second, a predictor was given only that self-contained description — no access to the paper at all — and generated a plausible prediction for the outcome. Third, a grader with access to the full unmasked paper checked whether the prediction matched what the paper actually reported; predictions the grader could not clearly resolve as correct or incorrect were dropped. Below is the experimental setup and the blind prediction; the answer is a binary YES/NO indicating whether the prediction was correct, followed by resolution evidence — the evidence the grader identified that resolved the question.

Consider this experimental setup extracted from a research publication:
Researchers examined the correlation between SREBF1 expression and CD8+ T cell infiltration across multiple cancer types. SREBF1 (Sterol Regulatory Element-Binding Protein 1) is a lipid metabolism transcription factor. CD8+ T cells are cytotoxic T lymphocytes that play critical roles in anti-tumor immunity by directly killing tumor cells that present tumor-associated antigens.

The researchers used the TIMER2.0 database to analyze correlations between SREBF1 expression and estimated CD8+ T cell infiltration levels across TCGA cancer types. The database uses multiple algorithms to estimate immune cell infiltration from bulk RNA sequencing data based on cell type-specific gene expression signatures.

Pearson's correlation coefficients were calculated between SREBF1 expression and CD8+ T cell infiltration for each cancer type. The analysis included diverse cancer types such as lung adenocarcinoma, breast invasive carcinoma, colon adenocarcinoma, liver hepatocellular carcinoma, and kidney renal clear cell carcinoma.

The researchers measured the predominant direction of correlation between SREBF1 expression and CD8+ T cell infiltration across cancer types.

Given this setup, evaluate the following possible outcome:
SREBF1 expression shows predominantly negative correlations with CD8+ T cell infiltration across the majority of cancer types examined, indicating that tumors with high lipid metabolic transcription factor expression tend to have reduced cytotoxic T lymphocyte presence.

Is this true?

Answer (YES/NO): NO